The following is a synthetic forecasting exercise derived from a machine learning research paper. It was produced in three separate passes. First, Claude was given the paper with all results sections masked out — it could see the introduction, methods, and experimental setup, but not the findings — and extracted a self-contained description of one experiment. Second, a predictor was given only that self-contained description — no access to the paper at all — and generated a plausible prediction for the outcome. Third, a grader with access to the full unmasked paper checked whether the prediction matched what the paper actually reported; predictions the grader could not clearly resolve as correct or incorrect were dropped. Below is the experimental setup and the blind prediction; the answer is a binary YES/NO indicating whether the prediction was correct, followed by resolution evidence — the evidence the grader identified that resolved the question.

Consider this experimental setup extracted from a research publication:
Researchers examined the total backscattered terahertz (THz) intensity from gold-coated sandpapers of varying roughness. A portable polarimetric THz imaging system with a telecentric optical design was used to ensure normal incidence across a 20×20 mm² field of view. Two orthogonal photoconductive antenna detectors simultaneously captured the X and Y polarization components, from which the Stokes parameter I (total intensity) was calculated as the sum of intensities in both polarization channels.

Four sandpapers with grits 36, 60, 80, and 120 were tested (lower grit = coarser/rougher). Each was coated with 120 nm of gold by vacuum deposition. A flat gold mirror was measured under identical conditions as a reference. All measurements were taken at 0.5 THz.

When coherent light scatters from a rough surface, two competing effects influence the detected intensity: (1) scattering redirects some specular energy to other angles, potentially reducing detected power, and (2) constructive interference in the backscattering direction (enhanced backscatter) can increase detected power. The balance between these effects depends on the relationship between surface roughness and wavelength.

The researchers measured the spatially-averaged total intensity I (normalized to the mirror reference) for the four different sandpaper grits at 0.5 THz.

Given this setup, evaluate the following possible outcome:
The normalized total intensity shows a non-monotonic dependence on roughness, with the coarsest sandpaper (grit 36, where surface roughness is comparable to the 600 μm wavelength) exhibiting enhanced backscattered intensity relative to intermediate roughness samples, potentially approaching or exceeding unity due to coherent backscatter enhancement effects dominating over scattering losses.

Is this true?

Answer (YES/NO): NO